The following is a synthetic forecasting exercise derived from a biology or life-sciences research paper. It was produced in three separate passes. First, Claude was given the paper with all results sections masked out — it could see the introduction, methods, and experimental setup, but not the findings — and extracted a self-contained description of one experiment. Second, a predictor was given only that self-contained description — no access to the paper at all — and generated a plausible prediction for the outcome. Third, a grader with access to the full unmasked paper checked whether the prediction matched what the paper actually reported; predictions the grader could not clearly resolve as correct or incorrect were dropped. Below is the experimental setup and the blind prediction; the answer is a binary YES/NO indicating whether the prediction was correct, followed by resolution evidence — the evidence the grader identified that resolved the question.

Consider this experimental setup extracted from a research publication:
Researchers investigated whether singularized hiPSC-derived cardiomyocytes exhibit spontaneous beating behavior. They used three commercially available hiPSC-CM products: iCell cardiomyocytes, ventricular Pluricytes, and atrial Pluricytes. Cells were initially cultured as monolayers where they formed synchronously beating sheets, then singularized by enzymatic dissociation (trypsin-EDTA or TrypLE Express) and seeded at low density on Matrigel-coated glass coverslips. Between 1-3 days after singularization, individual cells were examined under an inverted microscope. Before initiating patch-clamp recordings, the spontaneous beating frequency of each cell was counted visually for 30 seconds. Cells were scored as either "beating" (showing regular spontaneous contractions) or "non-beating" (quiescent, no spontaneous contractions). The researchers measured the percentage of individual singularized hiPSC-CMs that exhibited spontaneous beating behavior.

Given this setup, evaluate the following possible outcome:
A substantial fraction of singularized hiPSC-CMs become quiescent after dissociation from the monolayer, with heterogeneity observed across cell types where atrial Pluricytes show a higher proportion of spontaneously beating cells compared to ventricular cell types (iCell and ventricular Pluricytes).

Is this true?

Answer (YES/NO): NO